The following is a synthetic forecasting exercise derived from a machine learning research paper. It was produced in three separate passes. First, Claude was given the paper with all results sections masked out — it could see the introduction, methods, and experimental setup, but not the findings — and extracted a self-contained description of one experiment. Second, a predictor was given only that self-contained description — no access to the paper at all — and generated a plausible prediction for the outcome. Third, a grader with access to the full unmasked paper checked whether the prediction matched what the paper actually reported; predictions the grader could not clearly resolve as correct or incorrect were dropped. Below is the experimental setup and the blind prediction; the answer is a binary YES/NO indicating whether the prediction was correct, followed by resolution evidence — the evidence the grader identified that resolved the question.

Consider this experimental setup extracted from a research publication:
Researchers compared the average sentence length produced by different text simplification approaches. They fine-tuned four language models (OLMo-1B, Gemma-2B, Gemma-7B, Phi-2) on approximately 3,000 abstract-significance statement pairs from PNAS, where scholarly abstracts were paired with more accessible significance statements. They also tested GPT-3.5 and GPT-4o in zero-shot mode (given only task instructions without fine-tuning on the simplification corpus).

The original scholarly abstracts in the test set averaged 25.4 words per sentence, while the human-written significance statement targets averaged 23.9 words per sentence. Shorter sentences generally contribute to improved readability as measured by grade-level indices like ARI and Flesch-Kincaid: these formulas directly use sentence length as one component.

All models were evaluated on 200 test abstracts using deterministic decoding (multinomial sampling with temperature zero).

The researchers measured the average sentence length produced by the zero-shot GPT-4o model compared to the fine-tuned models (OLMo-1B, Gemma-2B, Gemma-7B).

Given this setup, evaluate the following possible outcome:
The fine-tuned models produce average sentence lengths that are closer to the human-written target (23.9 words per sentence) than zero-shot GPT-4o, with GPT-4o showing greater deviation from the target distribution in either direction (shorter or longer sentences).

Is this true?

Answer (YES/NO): YES